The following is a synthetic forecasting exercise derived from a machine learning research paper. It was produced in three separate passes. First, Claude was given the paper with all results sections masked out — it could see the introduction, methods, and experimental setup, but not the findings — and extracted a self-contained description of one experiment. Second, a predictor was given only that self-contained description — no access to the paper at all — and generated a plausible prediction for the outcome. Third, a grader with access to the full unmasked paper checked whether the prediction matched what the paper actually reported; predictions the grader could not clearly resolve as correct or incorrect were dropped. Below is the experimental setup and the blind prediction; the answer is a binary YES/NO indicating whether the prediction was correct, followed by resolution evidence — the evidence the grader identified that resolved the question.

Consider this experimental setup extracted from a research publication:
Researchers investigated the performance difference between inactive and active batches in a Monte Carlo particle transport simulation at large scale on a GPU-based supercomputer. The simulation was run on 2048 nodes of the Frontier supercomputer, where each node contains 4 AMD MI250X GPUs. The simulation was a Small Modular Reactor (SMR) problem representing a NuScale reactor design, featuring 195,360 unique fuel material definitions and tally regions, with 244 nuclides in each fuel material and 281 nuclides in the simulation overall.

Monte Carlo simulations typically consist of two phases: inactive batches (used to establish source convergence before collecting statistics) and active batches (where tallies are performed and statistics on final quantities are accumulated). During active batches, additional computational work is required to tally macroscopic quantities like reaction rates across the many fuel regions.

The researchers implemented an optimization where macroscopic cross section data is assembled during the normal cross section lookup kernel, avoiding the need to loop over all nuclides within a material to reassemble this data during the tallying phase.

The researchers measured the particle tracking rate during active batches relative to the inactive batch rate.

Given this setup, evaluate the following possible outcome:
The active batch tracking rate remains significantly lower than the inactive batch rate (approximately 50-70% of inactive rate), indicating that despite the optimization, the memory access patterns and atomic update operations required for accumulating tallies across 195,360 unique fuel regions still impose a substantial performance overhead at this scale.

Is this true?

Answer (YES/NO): NO